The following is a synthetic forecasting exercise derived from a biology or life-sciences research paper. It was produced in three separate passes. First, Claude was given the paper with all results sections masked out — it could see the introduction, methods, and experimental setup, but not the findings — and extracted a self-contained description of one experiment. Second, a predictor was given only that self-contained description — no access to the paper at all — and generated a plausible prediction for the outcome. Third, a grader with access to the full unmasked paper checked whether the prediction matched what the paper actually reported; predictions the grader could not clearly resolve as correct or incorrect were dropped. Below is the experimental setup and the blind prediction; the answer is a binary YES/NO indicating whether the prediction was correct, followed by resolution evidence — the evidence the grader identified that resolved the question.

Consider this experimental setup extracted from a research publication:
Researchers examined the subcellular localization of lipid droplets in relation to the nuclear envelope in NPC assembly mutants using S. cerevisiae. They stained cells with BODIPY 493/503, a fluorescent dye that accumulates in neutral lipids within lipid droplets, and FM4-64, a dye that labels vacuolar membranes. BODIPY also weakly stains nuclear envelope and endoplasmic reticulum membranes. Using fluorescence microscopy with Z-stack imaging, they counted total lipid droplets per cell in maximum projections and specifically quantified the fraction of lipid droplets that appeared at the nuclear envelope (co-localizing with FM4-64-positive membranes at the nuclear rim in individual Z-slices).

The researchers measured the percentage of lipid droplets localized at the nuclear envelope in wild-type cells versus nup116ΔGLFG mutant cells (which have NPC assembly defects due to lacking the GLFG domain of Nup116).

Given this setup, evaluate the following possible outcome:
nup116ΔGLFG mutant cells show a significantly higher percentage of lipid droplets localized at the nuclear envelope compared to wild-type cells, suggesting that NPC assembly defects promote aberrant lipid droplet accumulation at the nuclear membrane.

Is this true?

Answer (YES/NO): YES